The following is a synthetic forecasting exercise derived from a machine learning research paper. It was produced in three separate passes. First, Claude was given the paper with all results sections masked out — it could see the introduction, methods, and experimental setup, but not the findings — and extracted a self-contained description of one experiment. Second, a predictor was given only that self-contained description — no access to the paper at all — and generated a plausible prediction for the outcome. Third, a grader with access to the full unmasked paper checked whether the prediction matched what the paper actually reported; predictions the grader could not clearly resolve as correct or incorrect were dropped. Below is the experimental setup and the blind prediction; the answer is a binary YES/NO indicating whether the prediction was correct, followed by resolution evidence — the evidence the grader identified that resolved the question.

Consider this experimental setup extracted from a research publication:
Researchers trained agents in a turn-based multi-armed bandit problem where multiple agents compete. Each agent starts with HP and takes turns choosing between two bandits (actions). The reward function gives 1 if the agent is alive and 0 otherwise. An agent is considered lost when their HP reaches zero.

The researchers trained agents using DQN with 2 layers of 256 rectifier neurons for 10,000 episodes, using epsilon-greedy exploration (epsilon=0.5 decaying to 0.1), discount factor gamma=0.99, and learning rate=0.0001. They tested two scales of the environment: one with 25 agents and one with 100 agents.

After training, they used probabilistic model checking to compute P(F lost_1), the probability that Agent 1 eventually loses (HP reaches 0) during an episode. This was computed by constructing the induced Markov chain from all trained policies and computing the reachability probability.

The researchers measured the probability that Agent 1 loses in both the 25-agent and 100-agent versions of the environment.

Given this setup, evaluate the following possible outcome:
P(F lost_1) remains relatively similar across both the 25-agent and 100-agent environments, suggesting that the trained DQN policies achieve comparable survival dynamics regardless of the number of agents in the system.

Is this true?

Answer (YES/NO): YES